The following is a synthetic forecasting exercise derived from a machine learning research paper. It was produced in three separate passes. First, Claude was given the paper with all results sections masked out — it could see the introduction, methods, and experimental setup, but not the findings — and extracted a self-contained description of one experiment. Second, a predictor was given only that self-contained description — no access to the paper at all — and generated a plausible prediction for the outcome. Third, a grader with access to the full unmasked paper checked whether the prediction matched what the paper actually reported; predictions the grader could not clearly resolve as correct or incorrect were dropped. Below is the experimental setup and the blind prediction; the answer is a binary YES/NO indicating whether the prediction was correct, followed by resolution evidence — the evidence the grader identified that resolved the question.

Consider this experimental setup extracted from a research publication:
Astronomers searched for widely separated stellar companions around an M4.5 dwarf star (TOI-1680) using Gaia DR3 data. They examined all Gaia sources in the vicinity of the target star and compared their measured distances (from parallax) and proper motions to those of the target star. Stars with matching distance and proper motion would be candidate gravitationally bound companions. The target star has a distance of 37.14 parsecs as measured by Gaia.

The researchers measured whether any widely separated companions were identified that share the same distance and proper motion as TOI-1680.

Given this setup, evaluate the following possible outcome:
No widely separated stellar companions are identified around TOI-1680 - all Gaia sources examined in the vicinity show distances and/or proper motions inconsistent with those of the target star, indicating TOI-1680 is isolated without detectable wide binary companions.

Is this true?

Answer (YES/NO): YES